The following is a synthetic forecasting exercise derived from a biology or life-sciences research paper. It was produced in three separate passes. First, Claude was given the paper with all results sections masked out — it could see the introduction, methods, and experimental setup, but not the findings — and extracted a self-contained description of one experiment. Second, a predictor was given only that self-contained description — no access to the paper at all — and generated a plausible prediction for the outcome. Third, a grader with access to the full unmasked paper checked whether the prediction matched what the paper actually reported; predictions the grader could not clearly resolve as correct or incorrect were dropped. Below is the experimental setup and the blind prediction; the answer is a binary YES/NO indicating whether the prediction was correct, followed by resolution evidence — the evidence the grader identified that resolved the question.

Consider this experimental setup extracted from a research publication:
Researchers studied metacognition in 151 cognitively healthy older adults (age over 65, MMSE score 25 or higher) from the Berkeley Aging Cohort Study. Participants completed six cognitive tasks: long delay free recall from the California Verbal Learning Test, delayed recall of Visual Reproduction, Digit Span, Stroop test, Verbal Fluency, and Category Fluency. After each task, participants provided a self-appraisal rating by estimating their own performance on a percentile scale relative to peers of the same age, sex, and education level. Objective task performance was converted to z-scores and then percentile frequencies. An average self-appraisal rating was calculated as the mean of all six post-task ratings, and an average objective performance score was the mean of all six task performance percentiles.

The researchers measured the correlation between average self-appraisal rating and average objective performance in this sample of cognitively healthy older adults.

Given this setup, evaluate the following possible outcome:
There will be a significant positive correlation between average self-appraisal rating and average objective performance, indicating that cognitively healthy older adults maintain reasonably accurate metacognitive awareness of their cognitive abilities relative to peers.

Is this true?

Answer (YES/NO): NO